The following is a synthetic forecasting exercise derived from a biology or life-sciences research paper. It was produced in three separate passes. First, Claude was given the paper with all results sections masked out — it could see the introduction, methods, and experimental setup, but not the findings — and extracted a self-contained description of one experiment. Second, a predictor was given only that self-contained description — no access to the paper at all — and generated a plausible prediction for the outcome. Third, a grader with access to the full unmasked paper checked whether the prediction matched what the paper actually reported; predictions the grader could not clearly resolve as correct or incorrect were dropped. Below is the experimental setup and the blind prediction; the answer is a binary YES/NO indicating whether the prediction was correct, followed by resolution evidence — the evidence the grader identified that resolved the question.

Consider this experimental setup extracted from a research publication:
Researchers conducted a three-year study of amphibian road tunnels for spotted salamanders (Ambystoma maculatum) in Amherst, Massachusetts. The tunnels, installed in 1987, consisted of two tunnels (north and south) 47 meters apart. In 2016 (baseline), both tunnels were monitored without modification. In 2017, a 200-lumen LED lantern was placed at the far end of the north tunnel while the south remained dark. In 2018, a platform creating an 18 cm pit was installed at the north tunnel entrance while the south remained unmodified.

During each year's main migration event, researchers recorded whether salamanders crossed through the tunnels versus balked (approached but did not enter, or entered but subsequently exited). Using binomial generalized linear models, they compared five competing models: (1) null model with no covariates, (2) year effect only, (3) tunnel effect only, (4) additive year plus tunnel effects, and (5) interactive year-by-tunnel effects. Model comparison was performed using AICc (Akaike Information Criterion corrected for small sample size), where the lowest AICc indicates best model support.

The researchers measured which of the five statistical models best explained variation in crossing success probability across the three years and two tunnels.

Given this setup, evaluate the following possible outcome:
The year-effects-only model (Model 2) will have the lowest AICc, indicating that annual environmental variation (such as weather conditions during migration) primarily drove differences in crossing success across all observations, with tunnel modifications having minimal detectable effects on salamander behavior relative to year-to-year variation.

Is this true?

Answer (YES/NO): NO